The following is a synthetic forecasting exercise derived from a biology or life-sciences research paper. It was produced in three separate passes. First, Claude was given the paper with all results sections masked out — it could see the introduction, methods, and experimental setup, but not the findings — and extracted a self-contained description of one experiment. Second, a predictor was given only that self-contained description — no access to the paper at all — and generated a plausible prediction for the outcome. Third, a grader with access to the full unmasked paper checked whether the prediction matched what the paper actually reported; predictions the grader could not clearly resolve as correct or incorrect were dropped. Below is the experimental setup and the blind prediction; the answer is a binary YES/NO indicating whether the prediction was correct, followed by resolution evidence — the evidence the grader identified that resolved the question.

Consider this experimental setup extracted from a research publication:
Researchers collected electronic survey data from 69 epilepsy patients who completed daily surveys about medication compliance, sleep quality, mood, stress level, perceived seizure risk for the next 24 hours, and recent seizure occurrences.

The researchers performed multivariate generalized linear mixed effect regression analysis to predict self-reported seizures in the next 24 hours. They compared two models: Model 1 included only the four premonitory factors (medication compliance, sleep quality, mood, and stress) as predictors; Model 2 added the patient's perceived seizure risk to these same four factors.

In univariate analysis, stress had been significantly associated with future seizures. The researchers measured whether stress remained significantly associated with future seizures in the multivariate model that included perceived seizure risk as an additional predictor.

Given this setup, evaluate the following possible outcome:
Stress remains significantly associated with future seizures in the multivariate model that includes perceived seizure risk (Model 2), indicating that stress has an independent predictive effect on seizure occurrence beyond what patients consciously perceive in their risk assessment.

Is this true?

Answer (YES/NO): NO